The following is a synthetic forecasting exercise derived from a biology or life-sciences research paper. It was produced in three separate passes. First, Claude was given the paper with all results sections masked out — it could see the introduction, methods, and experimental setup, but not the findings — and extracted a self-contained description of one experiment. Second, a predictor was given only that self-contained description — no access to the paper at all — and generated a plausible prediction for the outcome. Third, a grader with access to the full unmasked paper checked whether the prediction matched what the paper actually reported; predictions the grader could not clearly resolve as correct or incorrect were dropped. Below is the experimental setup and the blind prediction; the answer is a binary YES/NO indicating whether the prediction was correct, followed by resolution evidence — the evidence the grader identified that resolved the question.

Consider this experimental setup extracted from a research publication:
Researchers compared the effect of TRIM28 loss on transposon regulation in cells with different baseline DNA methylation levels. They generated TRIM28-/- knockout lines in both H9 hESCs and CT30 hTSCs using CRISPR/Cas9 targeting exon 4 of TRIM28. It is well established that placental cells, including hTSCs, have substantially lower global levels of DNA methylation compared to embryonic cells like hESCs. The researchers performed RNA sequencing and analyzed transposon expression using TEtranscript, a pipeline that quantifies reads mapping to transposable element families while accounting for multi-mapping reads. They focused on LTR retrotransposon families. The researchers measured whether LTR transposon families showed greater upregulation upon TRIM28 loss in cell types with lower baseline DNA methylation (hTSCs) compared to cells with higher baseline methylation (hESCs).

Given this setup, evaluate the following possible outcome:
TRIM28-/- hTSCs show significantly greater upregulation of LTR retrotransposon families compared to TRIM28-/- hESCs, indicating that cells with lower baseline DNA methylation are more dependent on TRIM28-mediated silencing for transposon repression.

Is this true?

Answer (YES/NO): NO